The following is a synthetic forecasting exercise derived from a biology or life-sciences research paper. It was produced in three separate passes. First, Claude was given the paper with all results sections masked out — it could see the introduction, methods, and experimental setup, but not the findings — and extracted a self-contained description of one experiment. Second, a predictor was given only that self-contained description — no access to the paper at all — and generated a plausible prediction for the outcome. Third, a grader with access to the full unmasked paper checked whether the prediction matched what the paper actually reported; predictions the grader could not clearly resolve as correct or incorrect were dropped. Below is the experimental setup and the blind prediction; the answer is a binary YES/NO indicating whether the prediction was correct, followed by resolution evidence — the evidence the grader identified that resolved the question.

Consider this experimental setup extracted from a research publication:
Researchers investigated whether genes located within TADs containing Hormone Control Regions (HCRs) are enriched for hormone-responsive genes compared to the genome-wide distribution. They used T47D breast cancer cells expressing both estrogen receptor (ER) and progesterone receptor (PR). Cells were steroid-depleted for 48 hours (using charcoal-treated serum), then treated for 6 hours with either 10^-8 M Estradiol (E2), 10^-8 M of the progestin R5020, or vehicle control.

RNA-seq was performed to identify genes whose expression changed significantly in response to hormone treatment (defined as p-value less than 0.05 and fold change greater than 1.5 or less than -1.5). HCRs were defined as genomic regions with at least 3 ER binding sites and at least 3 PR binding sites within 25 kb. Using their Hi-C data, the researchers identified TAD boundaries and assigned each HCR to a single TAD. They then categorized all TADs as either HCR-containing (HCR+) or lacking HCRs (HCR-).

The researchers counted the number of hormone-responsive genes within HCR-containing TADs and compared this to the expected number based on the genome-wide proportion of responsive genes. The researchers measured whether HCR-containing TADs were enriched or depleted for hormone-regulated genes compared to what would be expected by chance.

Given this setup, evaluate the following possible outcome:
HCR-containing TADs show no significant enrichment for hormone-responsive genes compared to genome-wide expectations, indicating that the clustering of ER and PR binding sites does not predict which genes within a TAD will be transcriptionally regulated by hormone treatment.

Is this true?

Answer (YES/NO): NO